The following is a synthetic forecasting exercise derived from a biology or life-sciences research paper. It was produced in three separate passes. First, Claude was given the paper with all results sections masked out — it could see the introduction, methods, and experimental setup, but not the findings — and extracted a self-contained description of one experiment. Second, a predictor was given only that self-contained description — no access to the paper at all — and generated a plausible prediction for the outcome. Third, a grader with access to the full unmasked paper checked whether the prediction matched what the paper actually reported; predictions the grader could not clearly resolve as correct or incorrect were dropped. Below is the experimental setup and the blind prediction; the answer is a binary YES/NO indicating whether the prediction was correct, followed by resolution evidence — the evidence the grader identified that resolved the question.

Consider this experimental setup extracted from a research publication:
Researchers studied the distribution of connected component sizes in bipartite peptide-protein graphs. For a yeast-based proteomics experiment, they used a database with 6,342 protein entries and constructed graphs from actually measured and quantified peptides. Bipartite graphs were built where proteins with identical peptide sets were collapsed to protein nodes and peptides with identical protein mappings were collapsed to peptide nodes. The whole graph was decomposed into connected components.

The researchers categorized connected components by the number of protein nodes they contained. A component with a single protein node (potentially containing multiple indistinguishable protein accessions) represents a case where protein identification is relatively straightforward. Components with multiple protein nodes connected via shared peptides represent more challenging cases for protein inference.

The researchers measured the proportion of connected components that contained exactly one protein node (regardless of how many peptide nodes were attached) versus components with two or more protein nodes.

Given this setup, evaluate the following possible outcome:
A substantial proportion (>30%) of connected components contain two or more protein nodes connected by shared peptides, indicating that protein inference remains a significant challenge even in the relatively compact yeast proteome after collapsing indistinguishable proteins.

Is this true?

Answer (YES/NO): NO